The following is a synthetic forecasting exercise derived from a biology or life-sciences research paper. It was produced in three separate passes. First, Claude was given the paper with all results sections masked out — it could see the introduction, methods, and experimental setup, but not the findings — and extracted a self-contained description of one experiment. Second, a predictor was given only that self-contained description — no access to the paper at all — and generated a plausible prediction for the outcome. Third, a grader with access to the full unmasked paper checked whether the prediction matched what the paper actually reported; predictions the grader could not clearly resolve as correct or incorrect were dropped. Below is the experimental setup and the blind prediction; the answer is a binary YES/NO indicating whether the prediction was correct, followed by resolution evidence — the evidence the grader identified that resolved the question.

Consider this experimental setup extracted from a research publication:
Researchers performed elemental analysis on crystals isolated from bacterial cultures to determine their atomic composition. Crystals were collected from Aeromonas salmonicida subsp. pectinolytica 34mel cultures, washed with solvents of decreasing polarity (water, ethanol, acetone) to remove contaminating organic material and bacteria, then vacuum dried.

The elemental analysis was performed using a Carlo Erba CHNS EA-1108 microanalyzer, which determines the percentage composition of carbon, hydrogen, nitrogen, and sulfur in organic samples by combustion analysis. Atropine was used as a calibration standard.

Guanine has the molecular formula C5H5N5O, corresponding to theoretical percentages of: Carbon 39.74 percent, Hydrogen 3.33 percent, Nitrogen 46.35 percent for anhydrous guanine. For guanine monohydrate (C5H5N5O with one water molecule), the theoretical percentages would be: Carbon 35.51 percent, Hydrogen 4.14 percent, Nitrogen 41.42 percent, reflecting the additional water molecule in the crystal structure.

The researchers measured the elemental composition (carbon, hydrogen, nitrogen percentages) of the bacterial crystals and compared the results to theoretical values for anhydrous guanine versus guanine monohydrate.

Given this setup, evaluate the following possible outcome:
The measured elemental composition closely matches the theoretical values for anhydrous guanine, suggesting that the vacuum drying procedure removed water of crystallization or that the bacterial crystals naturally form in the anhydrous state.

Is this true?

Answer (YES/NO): NO